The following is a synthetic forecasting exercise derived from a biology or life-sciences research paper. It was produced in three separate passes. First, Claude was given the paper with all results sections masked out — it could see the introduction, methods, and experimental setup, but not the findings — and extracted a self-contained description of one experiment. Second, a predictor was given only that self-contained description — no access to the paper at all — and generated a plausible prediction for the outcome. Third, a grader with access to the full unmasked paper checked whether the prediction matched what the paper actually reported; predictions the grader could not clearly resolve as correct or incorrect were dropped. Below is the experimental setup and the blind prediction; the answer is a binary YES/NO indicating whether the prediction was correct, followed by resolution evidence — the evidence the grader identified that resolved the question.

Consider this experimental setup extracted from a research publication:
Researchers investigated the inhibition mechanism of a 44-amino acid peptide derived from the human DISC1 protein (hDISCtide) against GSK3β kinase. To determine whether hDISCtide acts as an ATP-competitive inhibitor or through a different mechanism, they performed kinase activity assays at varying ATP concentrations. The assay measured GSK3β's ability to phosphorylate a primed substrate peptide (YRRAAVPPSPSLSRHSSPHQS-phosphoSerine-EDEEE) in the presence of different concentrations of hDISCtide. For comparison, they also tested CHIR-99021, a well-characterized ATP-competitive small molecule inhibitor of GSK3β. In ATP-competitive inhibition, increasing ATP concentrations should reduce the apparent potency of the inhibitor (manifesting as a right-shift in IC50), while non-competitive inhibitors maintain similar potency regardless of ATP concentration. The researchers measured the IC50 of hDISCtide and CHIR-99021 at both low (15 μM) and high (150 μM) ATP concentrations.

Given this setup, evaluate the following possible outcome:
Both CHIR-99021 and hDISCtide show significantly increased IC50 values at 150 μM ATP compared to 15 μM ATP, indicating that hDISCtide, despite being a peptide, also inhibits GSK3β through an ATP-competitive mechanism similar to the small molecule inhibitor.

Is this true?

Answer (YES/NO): NO